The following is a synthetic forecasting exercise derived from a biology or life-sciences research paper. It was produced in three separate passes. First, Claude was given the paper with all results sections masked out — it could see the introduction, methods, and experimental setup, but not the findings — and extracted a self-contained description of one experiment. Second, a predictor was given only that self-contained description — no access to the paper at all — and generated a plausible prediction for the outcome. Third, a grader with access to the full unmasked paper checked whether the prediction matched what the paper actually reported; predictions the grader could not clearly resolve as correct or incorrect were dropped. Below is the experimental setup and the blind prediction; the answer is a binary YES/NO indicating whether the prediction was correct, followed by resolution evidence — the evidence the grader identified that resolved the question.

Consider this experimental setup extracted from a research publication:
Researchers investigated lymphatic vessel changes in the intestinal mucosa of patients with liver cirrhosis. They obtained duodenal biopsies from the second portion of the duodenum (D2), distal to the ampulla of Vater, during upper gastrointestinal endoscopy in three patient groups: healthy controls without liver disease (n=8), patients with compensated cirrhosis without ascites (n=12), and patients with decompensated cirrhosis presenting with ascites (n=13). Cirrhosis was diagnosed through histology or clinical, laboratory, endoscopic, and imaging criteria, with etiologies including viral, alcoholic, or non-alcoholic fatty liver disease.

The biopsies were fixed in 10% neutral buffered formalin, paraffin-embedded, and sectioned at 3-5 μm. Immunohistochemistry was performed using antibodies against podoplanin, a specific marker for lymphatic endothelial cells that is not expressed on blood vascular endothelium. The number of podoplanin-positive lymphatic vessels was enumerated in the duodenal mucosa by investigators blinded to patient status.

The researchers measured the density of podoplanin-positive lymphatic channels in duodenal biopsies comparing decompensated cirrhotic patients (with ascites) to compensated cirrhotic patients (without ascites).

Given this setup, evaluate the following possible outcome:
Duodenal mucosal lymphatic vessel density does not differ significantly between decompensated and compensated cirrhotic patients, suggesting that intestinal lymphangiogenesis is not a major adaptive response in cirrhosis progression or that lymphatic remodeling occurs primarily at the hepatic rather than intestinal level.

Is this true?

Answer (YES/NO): NO